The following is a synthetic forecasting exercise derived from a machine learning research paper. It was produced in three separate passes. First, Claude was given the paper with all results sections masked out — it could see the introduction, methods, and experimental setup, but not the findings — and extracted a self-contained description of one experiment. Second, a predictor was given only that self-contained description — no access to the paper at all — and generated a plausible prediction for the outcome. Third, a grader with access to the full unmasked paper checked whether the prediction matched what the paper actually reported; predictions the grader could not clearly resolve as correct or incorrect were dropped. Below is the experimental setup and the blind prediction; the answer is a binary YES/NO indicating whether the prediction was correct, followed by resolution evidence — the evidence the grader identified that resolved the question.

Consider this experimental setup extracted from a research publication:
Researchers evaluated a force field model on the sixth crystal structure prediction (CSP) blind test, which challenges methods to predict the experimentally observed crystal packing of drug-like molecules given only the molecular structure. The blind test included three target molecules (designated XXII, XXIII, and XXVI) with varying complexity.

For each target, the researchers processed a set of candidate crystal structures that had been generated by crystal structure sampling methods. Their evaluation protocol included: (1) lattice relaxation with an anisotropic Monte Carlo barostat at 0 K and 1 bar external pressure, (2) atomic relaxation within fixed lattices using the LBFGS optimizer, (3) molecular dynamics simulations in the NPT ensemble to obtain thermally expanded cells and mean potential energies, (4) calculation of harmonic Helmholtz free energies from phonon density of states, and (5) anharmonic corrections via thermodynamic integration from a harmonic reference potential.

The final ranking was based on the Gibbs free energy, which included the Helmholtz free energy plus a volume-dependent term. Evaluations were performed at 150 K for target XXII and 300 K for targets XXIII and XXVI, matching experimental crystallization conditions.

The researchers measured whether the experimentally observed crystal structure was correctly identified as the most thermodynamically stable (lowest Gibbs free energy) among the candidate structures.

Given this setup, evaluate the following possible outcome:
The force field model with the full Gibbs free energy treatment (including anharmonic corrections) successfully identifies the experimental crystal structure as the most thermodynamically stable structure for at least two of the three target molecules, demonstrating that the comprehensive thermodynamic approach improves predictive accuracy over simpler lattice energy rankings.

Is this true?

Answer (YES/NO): NO